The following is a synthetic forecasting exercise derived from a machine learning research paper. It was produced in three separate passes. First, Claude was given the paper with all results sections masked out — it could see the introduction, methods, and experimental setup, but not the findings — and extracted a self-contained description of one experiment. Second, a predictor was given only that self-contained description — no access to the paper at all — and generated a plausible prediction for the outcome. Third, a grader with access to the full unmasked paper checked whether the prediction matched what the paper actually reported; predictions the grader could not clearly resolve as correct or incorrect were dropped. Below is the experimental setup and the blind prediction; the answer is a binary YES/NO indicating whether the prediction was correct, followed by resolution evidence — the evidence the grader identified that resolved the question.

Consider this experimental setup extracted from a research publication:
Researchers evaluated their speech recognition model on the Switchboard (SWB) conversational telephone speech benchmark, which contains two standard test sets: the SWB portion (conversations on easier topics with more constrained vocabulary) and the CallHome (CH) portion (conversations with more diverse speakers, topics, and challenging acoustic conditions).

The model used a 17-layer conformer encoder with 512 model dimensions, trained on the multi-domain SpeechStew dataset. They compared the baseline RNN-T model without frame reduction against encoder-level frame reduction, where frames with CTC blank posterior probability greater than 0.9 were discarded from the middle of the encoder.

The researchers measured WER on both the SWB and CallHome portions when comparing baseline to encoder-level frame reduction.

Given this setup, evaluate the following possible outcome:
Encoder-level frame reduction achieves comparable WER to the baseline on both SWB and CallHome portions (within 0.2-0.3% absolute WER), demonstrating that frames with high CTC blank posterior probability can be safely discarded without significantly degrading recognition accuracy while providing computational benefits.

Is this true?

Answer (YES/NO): NO